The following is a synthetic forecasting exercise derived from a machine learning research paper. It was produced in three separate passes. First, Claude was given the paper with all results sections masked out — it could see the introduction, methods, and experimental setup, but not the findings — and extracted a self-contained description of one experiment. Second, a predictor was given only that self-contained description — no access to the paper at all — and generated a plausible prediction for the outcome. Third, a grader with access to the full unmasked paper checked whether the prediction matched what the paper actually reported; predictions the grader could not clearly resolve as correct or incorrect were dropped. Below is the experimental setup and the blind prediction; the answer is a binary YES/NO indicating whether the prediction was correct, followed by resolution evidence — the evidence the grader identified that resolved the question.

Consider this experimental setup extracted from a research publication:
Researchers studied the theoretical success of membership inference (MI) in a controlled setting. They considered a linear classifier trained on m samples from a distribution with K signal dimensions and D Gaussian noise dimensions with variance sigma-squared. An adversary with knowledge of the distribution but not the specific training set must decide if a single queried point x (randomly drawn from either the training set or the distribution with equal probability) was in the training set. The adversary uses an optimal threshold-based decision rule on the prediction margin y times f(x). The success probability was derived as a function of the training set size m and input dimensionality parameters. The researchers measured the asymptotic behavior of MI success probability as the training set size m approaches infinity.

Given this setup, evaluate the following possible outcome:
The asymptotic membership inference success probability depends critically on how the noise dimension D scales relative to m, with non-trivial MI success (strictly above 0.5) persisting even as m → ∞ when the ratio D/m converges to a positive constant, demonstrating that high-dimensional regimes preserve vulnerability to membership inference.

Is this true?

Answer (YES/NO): NO